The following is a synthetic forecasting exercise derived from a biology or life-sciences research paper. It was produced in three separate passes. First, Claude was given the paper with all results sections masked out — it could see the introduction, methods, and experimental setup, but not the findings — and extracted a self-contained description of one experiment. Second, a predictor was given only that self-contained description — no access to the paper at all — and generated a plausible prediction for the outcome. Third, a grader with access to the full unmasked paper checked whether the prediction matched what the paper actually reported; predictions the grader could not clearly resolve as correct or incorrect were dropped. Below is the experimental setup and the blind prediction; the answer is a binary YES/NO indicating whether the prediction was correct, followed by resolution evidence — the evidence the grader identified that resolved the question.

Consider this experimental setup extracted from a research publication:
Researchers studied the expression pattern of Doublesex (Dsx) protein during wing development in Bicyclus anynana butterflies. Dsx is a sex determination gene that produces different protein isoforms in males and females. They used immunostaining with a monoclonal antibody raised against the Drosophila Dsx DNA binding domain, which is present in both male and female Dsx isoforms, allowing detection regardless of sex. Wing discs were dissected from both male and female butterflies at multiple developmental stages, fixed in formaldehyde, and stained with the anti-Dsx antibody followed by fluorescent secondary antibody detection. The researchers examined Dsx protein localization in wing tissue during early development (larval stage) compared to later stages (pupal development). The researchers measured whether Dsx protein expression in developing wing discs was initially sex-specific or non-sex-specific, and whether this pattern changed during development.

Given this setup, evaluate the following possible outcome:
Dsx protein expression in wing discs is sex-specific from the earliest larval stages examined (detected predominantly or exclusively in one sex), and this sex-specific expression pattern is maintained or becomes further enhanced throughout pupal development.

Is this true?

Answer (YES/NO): NO